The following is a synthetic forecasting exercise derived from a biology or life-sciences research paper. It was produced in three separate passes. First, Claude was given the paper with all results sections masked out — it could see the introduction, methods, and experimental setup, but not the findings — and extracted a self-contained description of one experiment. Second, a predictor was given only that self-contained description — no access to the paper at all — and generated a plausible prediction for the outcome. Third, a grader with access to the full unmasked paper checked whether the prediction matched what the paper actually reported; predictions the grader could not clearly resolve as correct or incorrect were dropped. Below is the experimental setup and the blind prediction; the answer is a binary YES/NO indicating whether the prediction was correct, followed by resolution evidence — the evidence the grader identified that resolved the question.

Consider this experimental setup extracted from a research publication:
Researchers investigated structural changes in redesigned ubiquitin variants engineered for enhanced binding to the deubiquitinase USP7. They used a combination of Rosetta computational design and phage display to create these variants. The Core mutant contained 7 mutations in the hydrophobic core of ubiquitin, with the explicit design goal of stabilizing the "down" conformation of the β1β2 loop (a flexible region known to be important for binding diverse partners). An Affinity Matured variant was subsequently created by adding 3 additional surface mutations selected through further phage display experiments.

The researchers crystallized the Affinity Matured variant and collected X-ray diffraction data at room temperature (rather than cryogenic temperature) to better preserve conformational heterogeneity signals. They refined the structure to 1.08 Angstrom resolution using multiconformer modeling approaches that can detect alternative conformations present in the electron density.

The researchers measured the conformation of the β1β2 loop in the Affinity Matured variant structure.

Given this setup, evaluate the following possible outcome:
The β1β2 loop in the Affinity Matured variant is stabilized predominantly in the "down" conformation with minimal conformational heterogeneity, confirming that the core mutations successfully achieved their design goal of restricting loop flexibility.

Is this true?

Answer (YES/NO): NO